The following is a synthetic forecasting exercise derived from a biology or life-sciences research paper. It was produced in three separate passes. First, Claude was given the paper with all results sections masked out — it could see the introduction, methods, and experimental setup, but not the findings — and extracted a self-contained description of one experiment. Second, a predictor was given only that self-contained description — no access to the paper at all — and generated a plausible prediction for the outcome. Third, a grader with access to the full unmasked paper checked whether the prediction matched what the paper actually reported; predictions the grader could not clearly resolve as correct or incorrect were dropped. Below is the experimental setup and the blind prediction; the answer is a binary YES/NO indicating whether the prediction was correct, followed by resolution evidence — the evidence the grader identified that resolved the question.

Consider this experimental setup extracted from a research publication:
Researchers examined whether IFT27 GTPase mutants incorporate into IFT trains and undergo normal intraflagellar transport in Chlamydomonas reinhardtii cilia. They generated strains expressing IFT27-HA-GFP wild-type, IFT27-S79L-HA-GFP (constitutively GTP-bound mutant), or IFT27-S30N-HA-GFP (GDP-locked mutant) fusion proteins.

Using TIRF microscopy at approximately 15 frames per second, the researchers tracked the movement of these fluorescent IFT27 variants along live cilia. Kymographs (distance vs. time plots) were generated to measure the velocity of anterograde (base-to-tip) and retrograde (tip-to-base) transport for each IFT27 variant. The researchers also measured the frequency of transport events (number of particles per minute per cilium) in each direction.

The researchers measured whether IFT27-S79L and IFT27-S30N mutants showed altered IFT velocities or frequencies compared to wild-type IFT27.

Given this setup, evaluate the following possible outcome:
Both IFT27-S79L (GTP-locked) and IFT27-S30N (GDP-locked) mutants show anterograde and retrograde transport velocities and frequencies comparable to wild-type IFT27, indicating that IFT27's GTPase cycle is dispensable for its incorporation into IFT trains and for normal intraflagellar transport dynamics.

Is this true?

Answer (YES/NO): NO